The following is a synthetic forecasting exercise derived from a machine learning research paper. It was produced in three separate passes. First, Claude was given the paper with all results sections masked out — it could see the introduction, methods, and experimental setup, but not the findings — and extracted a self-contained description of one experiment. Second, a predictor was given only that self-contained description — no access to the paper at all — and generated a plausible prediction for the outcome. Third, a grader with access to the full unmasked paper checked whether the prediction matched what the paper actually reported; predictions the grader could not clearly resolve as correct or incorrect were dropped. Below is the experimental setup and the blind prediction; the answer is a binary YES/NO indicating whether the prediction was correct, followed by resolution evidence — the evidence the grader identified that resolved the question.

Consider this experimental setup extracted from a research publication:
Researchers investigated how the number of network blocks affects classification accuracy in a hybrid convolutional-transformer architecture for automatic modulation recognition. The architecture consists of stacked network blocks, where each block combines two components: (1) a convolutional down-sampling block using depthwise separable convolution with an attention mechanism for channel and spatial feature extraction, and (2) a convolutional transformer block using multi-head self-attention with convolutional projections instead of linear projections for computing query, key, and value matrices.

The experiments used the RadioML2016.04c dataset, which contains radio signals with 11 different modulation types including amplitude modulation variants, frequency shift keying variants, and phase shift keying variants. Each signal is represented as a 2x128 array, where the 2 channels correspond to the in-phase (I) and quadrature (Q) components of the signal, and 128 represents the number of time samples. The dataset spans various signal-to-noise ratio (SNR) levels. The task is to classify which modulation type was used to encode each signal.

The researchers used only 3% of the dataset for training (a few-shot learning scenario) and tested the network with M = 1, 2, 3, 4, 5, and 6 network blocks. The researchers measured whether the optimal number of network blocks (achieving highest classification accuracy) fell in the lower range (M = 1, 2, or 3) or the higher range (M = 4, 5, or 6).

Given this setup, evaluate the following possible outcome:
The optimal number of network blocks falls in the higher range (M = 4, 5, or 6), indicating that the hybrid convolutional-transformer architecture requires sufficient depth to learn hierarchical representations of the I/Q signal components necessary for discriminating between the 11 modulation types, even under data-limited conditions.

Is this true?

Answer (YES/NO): YES